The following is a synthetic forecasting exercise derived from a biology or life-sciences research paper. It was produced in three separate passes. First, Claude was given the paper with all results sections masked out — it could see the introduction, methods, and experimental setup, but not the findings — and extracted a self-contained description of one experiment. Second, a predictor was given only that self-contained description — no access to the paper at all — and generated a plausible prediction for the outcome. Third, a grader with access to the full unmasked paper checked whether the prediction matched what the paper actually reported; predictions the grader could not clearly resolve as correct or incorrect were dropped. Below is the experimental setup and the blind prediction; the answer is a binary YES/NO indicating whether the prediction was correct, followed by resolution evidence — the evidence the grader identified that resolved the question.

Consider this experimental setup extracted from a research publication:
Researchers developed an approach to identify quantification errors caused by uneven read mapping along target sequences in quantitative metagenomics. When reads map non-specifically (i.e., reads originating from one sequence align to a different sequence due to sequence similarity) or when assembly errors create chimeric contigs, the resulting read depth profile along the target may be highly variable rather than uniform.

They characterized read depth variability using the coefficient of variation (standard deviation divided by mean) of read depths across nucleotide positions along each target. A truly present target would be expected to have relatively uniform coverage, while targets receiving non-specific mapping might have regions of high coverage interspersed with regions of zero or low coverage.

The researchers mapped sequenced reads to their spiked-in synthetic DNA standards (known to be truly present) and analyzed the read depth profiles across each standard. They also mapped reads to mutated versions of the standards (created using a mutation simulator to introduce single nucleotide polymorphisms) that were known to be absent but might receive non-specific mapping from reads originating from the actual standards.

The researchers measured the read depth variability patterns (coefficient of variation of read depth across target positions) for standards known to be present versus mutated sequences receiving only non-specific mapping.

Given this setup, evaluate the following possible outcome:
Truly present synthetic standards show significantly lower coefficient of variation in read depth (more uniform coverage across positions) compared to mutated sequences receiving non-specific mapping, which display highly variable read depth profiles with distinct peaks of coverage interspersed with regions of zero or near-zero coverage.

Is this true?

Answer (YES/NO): YES